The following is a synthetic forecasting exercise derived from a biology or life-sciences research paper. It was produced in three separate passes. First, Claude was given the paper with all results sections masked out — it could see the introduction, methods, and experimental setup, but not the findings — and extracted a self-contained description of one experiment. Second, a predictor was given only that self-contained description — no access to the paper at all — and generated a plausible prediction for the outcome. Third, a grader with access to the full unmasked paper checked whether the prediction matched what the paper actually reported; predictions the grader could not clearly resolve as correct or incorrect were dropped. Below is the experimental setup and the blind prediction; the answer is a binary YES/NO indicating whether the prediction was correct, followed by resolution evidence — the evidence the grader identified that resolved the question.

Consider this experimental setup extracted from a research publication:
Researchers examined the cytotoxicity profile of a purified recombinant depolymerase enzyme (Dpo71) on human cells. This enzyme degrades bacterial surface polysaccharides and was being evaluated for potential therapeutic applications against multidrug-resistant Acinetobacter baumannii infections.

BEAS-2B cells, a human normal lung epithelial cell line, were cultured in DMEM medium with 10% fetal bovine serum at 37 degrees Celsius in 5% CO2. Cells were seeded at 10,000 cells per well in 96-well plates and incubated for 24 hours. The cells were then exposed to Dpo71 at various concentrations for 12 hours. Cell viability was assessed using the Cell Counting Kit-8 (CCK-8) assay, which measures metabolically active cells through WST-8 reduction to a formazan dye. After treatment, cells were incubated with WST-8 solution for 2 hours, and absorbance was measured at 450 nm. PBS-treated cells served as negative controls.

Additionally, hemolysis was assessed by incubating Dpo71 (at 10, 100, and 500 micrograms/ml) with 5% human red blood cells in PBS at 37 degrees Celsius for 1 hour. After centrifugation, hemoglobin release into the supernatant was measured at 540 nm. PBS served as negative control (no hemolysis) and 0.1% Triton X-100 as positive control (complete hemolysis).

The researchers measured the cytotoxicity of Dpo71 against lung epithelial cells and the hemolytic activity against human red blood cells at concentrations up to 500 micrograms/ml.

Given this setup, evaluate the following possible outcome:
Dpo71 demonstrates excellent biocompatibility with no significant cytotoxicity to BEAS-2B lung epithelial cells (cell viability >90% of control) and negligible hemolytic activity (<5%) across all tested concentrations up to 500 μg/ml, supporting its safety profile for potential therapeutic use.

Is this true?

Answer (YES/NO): YES